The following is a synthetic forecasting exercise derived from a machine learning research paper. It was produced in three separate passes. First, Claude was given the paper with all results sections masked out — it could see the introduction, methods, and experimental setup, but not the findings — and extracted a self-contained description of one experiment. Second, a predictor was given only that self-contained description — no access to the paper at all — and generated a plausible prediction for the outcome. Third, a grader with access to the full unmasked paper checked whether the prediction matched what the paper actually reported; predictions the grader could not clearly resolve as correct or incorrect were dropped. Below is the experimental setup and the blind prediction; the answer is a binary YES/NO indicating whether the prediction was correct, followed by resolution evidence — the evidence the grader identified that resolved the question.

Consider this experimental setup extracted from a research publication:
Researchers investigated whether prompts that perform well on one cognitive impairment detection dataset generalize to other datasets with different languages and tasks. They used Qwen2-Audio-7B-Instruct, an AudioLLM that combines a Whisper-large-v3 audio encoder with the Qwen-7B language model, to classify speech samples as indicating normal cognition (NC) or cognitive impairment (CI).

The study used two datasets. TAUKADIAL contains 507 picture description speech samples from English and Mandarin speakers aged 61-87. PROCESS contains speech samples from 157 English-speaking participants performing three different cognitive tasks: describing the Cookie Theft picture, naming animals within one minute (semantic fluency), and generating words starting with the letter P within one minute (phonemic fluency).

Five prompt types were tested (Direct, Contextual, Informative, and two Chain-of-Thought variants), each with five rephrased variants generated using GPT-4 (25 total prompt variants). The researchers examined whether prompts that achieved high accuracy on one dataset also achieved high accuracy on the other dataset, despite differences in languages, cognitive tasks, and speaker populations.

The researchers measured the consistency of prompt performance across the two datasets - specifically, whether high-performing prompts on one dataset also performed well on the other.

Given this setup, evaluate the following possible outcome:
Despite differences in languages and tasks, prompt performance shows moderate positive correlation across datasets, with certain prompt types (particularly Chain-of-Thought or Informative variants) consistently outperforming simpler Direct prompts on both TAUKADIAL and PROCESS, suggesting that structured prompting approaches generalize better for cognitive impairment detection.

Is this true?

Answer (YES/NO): NO